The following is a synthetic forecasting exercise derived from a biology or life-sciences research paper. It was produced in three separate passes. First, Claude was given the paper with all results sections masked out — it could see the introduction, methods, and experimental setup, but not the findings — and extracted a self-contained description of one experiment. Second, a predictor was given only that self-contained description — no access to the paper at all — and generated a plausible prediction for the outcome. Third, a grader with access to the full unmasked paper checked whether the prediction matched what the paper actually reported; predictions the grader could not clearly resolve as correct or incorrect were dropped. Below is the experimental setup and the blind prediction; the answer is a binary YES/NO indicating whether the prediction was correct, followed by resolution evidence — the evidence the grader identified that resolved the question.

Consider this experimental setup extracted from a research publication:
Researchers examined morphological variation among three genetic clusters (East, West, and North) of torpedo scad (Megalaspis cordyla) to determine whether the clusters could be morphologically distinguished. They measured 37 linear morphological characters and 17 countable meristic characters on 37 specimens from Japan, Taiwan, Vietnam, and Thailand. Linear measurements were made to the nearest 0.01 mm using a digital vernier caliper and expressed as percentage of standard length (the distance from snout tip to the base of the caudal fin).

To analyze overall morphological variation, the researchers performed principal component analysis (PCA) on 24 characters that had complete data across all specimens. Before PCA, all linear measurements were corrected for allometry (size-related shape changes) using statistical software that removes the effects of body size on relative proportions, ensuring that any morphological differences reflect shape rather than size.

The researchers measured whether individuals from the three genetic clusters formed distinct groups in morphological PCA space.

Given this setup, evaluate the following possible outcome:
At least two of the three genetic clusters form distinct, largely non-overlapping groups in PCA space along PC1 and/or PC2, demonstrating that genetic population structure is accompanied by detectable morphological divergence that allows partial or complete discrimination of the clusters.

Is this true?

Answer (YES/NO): YES